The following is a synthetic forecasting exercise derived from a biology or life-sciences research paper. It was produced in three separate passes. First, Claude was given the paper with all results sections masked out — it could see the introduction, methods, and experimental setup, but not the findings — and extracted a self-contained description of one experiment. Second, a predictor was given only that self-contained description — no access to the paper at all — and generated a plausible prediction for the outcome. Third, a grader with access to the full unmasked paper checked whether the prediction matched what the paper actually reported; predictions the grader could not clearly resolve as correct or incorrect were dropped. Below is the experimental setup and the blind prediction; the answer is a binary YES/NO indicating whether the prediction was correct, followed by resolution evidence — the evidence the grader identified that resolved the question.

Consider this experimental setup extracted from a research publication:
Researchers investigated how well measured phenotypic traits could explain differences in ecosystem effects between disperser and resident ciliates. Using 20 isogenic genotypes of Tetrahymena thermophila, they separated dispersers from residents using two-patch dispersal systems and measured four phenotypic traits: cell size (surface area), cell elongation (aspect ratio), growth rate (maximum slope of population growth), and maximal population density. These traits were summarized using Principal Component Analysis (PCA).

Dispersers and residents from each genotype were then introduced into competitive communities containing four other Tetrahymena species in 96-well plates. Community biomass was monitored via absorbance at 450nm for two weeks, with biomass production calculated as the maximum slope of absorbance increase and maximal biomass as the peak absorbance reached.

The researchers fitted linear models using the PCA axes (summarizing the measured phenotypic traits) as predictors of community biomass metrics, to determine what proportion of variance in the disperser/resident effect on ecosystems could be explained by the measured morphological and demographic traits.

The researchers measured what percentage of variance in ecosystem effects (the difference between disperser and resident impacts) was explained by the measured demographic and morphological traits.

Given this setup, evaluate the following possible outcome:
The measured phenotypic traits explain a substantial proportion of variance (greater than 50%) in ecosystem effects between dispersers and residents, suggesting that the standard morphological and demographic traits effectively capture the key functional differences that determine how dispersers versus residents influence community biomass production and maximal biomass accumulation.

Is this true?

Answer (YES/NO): NO